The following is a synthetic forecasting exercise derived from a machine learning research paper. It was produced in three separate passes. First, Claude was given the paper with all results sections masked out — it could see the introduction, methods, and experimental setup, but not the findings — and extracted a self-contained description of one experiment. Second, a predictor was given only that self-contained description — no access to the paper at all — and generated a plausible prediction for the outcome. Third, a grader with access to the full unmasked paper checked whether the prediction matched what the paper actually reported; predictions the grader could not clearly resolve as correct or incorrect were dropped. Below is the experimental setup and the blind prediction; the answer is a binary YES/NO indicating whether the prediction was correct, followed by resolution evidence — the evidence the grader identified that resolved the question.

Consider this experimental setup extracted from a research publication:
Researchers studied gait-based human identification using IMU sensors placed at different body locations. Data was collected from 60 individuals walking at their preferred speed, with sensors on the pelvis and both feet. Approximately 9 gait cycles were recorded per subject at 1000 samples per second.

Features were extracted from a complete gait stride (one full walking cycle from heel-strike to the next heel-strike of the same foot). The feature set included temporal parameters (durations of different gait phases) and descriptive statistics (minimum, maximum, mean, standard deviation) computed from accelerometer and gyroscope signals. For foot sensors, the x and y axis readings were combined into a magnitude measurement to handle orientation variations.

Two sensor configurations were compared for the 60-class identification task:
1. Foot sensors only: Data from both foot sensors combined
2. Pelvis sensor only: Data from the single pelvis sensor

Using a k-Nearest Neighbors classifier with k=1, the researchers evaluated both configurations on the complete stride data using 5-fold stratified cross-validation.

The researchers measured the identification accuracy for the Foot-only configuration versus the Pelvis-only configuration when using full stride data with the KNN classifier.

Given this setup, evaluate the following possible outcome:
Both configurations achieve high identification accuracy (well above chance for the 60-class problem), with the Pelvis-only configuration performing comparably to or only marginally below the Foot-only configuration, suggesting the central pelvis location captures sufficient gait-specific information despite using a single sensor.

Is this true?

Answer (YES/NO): NO